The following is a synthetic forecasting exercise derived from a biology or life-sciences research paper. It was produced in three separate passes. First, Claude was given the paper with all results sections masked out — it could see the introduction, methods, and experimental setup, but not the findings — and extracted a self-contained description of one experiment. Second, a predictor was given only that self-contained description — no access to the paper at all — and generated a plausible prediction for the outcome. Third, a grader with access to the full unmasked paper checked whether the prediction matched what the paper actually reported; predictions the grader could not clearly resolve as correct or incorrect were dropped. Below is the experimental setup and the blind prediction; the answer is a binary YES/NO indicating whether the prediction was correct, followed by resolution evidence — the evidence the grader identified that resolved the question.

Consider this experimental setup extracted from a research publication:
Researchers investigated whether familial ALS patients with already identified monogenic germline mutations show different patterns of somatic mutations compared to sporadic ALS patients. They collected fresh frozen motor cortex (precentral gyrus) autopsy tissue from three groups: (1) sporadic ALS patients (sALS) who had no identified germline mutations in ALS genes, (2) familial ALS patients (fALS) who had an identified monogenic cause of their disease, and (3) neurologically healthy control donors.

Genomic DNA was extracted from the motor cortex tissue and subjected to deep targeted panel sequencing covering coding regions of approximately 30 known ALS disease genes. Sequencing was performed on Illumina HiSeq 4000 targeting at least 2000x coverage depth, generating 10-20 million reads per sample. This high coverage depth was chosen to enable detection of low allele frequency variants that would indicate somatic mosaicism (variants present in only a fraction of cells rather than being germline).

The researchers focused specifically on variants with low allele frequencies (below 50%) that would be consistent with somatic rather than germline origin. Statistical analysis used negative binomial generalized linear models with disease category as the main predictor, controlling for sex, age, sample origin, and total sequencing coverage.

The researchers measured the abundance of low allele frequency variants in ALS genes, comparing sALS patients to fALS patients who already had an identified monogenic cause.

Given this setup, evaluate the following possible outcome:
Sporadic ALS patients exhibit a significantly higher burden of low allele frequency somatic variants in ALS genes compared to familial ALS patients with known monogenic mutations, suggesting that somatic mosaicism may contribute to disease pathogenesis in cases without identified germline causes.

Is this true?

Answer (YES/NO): YES